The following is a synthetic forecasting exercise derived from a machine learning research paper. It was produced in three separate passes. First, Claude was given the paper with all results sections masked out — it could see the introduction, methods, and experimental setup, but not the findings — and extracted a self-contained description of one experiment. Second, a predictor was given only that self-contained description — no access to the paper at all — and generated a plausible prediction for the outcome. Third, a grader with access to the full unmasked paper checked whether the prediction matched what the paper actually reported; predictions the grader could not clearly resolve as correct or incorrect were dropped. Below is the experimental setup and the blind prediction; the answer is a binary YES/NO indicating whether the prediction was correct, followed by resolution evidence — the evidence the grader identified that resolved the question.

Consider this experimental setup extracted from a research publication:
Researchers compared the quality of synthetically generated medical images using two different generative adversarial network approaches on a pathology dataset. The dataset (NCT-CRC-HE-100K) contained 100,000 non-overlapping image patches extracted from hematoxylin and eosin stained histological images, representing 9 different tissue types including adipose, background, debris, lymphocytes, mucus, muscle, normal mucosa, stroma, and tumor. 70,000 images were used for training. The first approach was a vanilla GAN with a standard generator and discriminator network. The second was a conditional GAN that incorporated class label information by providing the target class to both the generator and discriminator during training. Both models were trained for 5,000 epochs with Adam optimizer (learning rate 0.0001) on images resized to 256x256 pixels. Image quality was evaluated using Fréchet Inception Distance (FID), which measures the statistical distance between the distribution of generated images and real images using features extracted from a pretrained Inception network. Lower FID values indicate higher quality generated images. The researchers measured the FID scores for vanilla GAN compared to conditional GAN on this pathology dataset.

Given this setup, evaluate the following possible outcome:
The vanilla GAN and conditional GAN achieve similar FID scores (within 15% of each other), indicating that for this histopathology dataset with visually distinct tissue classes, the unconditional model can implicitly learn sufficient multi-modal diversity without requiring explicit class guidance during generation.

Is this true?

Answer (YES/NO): NO